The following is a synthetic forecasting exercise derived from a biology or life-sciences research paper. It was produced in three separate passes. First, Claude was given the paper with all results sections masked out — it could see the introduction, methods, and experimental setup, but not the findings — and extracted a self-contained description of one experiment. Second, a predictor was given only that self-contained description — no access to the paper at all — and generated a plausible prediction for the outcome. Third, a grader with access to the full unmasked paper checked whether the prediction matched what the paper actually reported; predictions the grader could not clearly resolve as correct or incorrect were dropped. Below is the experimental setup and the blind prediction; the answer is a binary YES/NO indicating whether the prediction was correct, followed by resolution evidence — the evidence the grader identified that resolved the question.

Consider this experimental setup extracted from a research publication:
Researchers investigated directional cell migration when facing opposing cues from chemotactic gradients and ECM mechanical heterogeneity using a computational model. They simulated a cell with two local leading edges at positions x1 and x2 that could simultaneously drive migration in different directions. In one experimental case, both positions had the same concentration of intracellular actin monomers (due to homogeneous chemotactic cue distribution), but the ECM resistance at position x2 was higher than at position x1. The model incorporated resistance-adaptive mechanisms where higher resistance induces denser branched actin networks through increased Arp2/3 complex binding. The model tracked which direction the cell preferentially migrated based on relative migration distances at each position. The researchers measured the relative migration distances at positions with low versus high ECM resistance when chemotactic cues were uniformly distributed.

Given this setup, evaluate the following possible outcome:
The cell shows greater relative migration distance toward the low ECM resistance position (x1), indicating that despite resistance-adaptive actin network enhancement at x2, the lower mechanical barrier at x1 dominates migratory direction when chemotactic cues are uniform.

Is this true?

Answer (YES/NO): YES